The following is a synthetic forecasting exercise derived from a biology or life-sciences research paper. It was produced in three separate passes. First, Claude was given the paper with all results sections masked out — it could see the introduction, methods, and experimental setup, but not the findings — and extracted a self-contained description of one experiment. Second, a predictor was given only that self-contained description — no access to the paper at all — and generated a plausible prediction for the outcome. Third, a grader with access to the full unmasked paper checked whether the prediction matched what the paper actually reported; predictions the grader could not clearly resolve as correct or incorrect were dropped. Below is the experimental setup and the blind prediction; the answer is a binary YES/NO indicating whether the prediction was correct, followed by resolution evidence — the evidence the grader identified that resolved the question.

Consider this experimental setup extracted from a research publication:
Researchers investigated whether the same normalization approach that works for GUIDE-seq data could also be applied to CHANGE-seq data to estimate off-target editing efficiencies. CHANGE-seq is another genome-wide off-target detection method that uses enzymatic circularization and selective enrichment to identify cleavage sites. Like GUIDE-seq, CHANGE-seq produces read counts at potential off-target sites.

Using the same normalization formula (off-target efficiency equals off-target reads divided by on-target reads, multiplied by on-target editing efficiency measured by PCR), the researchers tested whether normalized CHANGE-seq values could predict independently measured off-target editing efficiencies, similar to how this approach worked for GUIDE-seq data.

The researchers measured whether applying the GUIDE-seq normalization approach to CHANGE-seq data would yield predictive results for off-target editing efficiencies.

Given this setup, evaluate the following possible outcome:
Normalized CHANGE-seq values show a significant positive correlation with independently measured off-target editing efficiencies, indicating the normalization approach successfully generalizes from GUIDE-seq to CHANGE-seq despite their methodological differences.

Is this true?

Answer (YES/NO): NO